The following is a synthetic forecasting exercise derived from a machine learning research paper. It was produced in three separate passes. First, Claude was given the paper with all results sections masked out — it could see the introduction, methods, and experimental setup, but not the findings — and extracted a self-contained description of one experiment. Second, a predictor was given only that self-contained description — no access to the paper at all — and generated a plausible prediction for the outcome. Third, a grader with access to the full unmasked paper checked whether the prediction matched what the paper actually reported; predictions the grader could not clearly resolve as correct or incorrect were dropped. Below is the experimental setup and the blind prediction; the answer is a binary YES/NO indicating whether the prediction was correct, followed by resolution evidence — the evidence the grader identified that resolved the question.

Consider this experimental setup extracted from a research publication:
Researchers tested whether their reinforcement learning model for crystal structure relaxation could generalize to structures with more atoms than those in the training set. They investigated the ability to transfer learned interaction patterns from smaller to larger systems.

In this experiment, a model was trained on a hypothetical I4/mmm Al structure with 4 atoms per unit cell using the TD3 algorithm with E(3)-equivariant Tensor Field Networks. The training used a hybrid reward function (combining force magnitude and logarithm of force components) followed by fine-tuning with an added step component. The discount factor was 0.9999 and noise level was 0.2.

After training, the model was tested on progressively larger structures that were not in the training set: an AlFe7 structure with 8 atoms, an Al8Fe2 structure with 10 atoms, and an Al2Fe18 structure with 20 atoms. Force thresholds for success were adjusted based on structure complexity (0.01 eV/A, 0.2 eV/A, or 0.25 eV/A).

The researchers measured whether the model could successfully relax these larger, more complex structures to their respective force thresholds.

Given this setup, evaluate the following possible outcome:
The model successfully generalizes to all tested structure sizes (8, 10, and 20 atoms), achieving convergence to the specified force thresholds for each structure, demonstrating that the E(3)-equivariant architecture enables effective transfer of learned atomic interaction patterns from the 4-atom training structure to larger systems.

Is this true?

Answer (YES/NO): NO